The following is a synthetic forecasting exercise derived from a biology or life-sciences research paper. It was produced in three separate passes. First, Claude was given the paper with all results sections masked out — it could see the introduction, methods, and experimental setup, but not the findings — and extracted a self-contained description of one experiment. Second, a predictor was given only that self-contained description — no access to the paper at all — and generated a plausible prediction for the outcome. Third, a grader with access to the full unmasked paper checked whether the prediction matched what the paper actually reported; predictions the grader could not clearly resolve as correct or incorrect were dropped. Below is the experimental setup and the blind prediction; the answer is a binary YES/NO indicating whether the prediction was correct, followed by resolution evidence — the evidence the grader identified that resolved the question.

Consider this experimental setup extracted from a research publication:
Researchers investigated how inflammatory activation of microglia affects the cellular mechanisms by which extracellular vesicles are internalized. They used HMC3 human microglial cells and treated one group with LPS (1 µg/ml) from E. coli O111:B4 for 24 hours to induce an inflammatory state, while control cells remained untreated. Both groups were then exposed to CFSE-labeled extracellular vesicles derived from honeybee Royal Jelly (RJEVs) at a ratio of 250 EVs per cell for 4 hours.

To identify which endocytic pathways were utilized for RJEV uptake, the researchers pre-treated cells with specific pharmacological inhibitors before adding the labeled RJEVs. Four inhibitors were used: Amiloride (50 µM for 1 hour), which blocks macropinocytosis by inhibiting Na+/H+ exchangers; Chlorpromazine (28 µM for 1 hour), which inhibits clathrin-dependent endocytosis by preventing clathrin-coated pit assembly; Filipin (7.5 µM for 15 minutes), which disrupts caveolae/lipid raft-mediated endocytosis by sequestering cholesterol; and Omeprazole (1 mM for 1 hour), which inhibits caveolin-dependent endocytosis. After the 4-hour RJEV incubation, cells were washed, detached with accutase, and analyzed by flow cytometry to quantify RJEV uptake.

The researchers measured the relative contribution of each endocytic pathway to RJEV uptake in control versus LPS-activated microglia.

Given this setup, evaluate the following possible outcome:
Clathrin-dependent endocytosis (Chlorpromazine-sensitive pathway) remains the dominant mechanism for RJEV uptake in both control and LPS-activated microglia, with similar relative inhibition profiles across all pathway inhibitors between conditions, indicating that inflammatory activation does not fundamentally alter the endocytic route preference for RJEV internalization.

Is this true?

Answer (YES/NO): NO